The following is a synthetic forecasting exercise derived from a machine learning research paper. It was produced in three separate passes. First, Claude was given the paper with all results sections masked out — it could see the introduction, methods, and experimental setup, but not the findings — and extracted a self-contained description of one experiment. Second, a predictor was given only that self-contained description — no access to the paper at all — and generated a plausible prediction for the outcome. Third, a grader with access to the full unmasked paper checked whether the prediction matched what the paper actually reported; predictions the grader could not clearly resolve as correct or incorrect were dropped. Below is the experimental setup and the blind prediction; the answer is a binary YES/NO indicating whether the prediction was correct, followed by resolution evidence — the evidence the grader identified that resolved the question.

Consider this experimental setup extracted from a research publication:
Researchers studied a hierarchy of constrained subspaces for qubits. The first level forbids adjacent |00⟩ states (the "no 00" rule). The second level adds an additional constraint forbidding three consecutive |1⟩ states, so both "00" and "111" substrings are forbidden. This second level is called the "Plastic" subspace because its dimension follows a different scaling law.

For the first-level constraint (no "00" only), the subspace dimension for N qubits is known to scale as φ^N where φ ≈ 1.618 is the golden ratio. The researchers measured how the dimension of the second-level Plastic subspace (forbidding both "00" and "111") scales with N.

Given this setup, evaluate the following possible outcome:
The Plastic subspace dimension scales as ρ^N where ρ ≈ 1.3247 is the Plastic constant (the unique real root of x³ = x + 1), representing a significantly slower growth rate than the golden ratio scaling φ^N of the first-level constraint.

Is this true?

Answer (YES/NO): YES